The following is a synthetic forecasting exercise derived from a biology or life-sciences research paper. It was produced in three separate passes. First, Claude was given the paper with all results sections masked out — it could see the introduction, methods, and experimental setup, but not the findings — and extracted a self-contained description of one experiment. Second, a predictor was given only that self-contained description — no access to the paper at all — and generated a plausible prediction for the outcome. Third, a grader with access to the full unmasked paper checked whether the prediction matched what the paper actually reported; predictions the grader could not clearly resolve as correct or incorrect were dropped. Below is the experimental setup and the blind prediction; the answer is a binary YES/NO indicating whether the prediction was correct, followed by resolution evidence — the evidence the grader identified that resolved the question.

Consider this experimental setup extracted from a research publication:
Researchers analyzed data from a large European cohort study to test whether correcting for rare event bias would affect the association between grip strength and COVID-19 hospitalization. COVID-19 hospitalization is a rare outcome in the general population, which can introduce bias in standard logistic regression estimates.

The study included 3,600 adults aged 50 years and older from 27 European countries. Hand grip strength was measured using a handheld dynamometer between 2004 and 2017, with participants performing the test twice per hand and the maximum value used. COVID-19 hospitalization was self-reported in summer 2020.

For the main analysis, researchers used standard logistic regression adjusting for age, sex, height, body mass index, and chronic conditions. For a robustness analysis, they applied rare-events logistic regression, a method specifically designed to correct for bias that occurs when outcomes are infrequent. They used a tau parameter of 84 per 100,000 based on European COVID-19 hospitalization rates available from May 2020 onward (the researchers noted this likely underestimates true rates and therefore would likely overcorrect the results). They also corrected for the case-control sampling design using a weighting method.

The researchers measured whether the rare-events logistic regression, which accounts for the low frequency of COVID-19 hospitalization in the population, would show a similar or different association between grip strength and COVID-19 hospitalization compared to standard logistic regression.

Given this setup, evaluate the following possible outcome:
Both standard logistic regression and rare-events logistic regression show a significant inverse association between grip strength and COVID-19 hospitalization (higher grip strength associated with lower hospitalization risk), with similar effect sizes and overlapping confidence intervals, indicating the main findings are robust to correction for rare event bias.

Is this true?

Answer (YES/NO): YES